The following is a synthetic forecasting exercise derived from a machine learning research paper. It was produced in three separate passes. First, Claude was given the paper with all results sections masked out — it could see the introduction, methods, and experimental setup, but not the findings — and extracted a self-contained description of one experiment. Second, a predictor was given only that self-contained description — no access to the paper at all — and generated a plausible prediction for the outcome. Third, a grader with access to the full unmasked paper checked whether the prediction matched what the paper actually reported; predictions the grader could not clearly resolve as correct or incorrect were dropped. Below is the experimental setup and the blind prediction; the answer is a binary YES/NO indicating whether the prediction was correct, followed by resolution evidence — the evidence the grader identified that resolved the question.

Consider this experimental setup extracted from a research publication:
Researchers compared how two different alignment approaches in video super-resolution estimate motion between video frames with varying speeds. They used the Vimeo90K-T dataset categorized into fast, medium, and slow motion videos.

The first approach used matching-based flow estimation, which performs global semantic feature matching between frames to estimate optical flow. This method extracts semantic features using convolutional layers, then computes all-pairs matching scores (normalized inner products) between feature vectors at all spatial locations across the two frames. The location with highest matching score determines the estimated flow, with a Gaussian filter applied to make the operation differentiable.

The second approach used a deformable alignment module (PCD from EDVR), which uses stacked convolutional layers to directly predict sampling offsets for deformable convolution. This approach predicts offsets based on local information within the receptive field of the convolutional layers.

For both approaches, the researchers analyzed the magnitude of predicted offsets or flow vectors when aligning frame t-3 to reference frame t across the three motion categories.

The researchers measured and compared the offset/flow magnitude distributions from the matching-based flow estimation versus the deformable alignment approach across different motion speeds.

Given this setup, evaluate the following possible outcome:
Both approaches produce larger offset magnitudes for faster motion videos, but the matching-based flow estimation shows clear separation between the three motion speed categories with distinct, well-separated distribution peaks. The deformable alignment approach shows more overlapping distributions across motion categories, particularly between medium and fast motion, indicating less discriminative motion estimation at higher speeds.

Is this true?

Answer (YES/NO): NO